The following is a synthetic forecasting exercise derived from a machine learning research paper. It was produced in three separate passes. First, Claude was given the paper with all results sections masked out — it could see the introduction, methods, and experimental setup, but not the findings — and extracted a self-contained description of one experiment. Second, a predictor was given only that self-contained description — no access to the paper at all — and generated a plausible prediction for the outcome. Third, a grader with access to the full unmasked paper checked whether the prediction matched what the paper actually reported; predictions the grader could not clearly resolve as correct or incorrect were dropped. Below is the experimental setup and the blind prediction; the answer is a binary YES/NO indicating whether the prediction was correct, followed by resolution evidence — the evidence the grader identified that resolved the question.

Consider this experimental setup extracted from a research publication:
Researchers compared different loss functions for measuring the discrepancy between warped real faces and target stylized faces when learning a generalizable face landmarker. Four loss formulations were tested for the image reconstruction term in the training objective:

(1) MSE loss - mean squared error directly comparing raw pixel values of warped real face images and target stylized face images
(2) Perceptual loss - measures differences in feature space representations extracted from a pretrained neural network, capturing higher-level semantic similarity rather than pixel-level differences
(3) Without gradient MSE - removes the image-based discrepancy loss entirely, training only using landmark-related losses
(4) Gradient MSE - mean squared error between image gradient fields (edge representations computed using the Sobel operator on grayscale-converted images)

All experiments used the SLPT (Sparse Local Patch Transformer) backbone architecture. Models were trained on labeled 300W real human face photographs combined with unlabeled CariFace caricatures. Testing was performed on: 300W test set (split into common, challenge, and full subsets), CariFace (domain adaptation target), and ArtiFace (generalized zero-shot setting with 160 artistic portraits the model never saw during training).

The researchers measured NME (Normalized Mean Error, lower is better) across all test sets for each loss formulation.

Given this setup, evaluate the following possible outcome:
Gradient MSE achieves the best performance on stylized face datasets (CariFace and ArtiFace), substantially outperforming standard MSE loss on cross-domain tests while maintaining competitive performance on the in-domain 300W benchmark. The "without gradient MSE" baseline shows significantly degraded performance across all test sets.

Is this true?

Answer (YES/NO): NO